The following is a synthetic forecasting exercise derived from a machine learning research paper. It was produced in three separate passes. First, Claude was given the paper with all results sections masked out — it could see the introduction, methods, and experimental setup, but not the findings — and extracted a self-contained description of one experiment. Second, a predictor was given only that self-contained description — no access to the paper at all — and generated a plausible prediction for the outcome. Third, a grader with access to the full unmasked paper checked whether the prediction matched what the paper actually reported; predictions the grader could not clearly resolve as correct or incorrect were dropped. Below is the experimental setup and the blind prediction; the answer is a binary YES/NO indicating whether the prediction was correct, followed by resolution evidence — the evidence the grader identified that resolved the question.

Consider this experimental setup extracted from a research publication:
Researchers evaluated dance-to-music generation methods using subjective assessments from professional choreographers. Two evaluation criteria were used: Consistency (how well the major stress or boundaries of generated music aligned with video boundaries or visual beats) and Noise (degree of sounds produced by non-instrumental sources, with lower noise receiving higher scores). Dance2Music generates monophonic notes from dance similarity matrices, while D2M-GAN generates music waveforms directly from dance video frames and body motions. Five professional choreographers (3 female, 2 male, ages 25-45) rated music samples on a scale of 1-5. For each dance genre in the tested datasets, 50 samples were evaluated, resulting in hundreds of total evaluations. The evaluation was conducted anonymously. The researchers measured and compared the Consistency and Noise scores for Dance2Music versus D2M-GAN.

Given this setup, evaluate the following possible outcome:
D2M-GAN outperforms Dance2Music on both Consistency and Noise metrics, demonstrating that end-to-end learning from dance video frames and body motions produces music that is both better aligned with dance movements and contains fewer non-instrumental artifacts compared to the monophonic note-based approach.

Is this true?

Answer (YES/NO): NO